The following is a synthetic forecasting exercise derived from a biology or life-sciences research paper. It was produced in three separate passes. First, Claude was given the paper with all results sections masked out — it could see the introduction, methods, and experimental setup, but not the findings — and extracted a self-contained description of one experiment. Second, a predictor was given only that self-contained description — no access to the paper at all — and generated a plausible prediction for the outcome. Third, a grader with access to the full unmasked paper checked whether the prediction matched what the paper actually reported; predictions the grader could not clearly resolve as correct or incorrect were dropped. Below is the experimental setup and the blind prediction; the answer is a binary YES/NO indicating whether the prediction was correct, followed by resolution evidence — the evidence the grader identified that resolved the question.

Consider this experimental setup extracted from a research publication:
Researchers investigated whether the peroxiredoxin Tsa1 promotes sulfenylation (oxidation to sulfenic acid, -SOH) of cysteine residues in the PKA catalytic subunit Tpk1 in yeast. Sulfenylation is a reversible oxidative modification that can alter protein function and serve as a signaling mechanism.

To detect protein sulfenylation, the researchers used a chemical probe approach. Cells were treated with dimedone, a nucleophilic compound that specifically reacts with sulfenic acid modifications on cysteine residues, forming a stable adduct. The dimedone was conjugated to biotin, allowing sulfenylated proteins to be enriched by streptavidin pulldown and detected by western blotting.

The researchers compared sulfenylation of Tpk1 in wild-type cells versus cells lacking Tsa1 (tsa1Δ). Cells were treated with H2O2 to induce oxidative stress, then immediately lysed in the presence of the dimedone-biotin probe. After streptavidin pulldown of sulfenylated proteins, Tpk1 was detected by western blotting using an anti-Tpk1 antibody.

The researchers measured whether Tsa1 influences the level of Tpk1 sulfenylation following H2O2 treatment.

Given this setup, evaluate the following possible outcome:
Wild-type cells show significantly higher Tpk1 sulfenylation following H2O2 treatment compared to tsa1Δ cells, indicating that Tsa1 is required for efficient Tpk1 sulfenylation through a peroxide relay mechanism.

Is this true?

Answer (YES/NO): YES